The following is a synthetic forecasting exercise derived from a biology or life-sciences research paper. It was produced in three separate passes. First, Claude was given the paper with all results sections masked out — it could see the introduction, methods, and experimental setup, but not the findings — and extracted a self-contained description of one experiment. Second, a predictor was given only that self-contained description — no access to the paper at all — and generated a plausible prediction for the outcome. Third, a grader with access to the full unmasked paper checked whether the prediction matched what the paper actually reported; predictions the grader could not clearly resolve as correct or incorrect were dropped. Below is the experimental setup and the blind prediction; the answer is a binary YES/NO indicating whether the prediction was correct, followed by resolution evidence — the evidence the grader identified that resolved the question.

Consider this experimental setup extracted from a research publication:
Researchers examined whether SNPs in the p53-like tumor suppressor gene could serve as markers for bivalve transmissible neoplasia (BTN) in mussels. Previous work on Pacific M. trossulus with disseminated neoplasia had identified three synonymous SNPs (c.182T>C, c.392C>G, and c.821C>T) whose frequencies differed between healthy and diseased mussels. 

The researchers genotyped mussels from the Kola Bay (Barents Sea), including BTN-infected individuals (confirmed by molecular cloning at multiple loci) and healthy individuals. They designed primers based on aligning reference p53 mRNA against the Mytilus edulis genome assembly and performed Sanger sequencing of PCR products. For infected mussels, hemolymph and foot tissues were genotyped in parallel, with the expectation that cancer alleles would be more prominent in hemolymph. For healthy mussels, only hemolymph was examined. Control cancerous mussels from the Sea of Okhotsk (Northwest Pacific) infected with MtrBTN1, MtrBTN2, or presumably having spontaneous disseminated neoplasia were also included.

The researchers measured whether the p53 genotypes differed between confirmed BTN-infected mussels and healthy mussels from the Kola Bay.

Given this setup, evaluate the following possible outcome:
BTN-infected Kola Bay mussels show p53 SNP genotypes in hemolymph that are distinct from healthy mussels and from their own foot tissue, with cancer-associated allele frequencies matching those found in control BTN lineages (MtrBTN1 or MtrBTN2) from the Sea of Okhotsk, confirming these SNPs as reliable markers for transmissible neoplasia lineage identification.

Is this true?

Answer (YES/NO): NO